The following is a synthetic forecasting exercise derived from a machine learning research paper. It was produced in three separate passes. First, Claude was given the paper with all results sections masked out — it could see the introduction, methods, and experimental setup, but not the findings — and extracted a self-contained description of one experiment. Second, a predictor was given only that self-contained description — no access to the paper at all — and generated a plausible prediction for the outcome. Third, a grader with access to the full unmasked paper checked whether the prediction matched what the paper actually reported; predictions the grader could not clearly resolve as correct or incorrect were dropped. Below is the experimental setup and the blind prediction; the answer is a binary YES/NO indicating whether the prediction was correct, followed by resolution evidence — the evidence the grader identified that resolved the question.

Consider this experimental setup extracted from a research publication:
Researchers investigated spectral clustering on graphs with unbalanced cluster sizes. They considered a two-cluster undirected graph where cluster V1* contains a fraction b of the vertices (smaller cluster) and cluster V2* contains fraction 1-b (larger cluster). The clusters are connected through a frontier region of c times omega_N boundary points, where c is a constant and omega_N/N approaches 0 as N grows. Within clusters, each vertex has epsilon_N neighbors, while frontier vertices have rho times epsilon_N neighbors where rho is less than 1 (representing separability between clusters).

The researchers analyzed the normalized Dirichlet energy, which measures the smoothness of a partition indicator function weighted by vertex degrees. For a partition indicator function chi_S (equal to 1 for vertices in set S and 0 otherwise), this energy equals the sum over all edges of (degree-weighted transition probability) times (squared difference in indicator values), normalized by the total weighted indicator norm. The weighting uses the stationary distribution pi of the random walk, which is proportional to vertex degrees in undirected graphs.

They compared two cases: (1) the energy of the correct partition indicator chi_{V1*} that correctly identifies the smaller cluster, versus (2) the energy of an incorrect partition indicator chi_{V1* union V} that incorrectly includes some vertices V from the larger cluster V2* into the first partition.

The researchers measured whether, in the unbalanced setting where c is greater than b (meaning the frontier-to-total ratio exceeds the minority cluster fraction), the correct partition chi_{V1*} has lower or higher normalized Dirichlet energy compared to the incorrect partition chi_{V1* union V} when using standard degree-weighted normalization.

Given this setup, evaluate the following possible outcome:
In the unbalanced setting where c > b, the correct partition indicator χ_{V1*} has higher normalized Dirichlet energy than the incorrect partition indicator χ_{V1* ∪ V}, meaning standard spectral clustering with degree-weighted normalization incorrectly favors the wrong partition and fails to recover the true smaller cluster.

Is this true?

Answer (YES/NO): YES